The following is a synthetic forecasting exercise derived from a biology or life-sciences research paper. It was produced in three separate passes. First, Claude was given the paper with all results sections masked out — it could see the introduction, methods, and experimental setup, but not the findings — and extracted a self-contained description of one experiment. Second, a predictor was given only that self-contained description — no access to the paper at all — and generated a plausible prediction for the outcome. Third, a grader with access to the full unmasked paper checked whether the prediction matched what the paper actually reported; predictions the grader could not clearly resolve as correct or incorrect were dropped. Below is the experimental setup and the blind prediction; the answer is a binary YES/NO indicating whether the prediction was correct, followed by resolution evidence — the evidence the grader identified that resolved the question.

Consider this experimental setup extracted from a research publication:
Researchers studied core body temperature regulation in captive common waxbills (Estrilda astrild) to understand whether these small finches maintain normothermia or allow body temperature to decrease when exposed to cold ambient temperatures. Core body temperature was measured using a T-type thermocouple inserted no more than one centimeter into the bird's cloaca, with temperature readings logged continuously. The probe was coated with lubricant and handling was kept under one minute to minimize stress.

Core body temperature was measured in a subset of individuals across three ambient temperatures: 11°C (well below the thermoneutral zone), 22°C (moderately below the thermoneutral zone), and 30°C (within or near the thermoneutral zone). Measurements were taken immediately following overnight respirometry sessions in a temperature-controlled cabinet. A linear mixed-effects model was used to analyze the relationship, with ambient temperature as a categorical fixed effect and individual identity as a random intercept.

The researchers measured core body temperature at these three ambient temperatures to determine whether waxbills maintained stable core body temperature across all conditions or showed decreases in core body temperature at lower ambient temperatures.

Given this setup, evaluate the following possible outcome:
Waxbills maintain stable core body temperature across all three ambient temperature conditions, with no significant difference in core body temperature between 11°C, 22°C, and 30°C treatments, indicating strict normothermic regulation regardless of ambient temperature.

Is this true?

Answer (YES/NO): NO